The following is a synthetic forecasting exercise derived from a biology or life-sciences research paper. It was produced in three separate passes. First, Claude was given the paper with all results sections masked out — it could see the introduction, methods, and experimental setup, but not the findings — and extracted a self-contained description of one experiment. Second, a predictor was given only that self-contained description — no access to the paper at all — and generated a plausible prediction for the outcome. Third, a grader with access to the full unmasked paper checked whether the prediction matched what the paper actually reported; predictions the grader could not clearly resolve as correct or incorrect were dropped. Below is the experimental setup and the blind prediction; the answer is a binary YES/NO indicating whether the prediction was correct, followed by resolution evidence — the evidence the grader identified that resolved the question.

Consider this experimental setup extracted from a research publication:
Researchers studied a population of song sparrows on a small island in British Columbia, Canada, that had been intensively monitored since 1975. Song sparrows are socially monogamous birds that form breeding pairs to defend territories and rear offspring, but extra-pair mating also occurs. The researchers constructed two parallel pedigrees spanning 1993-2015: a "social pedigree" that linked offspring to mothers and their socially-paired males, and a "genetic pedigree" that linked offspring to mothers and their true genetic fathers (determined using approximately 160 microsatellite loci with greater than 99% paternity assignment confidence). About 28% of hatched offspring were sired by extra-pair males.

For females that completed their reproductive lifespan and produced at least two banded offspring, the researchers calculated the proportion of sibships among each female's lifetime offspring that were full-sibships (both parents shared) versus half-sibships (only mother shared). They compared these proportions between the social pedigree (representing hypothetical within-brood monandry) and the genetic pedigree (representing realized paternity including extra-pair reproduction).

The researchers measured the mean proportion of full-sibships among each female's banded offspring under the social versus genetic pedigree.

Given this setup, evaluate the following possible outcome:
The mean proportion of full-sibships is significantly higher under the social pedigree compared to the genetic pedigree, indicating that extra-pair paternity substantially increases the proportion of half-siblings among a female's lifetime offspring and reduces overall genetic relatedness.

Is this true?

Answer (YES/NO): YES